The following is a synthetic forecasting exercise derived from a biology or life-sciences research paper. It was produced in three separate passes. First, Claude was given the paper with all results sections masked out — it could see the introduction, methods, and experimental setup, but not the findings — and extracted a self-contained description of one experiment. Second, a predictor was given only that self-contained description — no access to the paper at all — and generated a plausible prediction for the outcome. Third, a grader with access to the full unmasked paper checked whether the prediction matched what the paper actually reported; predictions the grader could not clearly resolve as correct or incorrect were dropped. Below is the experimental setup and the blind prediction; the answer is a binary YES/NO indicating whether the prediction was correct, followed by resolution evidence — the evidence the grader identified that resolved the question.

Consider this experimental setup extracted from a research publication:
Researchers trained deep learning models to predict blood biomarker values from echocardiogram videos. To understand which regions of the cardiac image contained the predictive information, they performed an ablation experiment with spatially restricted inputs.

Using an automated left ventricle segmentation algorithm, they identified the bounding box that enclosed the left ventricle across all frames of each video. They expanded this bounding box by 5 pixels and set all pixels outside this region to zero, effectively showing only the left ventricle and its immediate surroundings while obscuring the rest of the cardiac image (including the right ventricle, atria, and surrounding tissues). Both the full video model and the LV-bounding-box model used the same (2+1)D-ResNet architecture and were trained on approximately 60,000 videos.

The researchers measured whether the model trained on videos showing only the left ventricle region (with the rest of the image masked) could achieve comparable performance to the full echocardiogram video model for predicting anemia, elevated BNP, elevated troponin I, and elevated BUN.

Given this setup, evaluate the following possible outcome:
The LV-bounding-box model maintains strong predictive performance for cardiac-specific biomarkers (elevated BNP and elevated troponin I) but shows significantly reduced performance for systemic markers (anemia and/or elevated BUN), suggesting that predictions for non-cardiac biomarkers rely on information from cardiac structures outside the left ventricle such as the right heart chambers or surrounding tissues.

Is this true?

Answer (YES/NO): NO